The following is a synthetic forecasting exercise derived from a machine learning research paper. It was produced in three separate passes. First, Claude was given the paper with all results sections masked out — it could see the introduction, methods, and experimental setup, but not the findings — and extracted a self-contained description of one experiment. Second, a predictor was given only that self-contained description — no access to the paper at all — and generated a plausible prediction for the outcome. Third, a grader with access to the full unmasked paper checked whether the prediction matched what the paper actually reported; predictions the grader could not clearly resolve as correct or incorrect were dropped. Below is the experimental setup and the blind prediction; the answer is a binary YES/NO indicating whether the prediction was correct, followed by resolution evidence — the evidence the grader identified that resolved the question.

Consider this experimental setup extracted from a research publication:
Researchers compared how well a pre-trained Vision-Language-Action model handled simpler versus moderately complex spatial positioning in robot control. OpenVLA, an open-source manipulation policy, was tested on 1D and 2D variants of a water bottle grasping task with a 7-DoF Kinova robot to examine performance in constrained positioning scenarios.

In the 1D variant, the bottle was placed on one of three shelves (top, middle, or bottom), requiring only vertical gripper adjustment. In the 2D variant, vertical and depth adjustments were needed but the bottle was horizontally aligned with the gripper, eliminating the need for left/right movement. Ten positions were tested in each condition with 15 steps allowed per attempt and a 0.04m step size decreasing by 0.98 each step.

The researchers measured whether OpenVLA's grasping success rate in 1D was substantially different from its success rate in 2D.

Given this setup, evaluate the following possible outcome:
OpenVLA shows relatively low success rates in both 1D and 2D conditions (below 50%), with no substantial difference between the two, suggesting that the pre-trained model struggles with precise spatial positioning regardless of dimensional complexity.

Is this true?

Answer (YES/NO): NO